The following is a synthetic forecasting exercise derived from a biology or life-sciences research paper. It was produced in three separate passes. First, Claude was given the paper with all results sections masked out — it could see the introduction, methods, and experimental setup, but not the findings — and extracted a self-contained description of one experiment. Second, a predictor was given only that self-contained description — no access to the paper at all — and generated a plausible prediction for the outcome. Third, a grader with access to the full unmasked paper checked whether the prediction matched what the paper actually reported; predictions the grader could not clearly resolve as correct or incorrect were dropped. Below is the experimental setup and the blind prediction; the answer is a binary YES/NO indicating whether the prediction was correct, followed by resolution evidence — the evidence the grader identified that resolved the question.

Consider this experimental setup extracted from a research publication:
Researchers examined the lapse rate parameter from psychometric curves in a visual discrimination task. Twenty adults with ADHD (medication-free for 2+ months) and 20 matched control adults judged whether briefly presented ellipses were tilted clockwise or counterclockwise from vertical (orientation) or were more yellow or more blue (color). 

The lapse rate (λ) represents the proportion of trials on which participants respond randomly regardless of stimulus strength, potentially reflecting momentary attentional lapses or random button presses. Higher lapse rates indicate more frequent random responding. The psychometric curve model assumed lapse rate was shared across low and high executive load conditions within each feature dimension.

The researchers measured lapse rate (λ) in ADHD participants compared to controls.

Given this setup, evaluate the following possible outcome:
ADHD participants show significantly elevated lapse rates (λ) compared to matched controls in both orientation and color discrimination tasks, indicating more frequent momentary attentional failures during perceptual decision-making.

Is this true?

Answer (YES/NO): NO